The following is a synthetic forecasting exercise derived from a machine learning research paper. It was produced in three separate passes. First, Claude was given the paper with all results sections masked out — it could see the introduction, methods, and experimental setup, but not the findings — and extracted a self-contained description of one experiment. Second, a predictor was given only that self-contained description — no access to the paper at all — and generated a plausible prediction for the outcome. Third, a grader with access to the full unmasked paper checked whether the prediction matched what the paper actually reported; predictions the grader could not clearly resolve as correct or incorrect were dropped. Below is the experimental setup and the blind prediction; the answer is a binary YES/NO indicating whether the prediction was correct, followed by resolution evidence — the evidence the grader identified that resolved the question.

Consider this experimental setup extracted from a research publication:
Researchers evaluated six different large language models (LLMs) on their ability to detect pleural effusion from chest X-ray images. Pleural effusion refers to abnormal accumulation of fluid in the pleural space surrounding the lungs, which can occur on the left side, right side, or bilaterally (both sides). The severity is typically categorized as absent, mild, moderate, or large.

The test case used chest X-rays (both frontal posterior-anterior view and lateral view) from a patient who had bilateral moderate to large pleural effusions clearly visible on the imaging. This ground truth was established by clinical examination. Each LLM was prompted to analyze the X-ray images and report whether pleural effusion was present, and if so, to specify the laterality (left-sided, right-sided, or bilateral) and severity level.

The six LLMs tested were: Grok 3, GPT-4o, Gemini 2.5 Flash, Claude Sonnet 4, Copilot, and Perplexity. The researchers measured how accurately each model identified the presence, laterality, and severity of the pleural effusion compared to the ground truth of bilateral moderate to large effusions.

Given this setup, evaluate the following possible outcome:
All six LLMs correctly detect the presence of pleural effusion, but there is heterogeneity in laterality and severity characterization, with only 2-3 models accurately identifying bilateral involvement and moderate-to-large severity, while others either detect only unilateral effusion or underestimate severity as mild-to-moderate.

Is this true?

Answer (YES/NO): NO